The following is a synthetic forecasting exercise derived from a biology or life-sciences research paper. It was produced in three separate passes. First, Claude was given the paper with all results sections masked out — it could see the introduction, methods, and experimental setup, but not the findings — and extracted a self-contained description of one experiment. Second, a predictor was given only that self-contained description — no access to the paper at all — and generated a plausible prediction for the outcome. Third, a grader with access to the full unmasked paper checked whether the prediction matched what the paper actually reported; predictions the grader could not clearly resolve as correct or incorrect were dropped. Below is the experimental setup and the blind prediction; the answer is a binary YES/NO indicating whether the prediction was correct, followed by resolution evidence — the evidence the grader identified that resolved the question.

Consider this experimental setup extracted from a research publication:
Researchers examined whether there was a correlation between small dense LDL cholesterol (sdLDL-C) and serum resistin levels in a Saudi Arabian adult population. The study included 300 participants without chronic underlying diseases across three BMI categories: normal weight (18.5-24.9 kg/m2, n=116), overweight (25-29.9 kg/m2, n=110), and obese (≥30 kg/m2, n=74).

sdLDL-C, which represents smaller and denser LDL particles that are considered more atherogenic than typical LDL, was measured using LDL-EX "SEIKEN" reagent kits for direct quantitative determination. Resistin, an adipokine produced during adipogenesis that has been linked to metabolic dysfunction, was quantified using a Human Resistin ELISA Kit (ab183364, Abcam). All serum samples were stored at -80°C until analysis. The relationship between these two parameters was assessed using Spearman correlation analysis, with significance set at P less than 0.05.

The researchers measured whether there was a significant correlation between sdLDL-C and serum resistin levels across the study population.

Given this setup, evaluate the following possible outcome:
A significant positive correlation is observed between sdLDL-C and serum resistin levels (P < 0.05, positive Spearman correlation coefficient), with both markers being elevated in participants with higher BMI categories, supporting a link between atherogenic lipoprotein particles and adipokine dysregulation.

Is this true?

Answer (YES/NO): YES